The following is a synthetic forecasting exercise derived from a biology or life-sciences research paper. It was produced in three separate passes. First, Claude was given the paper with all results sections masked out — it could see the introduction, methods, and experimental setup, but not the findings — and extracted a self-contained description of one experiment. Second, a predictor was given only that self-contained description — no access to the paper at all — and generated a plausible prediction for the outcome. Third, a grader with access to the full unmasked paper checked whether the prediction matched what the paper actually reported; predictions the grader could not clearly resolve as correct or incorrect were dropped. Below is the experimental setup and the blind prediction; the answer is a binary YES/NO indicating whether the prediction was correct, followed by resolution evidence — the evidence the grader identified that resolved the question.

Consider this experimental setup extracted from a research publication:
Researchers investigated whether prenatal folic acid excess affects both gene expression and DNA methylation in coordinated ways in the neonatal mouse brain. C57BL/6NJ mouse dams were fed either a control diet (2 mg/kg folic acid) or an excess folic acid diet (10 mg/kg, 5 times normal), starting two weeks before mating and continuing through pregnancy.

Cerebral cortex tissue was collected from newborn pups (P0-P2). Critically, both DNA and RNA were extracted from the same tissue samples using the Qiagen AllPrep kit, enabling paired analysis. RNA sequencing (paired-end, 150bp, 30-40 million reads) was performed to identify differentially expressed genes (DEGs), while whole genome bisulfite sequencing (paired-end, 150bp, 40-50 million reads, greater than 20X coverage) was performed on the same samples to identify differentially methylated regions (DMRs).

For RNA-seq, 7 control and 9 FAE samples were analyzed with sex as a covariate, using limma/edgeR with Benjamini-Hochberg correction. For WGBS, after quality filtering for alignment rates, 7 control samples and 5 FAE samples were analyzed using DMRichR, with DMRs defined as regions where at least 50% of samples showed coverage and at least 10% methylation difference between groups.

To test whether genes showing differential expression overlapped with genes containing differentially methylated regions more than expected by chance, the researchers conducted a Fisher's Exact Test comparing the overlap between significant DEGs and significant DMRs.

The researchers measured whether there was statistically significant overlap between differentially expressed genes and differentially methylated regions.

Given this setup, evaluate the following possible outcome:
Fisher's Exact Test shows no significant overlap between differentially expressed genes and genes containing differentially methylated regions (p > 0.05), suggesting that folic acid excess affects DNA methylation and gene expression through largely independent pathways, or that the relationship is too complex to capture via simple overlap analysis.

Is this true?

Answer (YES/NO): NO